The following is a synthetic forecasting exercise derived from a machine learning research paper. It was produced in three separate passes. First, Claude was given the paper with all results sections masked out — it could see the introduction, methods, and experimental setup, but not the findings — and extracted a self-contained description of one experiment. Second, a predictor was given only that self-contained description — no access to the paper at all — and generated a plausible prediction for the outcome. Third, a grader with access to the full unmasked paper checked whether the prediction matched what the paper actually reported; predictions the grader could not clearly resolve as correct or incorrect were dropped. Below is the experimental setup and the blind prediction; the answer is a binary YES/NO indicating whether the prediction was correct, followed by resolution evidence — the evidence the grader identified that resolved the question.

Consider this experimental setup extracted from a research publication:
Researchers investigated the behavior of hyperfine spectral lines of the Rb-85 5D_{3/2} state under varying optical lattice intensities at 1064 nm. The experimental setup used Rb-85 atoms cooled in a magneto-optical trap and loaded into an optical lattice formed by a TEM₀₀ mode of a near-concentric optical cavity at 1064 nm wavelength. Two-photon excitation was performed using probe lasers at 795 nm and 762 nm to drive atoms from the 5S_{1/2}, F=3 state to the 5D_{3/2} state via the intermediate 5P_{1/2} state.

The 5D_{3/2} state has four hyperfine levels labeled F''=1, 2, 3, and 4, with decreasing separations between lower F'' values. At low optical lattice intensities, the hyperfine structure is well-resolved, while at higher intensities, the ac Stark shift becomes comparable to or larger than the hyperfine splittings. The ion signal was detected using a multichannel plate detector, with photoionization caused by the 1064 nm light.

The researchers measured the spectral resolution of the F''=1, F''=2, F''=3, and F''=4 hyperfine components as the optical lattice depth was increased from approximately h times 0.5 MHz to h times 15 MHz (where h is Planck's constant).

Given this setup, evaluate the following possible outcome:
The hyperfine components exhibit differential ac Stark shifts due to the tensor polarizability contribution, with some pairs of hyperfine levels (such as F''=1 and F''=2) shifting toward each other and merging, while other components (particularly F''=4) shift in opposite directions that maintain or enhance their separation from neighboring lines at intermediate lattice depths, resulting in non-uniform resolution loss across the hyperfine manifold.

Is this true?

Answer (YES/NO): NO